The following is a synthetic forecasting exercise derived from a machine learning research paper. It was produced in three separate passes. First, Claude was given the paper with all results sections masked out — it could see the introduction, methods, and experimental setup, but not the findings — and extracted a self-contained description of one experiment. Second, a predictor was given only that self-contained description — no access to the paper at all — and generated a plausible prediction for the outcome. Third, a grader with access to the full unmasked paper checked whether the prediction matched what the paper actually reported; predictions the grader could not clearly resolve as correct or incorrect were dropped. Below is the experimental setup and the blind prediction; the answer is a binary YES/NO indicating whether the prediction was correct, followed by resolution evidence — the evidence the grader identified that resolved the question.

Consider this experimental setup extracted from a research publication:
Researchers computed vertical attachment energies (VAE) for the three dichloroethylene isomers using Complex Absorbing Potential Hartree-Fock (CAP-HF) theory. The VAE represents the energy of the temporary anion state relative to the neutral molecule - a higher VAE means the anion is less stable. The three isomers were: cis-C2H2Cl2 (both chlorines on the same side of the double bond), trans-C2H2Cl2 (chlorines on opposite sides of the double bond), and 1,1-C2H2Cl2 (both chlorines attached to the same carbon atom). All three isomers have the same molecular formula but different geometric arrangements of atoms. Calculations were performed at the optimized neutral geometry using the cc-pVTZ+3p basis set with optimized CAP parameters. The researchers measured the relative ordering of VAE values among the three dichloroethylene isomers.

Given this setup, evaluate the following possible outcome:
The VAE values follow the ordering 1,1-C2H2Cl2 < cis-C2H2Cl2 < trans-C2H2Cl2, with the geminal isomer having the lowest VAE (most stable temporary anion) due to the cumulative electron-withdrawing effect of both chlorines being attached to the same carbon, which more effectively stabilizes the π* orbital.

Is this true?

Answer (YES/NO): NO